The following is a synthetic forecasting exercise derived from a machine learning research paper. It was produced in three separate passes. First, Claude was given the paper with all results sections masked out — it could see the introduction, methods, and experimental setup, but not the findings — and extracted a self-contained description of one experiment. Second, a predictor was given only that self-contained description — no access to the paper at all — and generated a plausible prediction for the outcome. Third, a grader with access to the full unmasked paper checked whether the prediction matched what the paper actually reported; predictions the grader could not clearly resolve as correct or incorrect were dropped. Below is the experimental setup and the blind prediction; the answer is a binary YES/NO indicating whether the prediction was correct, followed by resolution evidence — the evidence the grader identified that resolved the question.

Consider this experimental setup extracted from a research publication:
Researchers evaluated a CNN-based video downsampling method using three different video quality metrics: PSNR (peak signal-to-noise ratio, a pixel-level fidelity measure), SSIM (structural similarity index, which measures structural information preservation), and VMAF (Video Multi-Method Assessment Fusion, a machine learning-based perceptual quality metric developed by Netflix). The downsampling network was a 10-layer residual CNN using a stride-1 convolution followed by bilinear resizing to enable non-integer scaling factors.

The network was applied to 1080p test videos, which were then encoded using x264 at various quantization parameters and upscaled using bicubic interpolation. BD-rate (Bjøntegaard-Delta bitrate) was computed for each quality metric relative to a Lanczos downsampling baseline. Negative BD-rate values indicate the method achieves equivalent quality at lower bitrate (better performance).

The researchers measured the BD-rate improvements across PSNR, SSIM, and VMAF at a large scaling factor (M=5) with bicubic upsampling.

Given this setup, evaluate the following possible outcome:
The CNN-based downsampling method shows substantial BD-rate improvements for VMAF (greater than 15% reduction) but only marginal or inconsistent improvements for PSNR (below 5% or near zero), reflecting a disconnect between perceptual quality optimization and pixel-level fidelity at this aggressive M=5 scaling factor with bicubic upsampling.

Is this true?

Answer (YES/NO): YES